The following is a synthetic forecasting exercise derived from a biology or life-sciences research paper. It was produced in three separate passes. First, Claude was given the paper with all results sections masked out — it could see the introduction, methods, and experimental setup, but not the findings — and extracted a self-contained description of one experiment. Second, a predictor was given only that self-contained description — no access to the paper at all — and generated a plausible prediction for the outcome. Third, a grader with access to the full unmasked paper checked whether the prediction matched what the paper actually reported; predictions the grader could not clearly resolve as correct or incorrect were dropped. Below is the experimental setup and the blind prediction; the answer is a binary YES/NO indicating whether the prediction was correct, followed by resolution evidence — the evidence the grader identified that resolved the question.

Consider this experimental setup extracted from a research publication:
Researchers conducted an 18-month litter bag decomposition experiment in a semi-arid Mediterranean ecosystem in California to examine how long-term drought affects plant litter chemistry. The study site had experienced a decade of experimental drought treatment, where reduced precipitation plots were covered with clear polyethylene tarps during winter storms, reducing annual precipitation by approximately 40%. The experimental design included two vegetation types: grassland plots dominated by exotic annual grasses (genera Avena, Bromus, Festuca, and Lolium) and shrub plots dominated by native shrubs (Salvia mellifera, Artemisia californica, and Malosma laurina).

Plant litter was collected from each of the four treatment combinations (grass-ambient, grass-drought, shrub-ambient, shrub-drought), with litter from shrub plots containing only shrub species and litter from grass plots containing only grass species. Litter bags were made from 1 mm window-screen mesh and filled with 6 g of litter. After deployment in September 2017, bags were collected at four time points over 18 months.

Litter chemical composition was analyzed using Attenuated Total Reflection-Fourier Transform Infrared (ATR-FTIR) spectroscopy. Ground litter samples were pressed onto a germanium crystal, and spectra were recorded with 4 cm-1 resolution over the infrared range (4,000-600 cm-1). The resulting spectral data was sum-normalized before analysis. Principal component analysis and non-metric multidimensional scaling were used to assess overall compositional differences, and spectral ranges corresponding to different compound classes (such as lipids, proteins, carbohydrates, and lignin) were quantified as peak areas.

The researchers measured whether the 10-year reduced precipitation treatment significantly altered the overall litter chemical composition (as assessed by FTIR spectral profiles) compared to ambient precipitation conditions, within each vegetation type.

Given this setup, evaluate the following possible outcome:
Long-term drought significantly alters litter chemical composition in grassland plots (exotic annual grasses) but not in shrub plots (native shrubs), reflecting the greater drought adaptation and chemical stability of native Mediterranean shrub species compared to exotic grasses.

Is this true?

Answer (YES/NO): NO